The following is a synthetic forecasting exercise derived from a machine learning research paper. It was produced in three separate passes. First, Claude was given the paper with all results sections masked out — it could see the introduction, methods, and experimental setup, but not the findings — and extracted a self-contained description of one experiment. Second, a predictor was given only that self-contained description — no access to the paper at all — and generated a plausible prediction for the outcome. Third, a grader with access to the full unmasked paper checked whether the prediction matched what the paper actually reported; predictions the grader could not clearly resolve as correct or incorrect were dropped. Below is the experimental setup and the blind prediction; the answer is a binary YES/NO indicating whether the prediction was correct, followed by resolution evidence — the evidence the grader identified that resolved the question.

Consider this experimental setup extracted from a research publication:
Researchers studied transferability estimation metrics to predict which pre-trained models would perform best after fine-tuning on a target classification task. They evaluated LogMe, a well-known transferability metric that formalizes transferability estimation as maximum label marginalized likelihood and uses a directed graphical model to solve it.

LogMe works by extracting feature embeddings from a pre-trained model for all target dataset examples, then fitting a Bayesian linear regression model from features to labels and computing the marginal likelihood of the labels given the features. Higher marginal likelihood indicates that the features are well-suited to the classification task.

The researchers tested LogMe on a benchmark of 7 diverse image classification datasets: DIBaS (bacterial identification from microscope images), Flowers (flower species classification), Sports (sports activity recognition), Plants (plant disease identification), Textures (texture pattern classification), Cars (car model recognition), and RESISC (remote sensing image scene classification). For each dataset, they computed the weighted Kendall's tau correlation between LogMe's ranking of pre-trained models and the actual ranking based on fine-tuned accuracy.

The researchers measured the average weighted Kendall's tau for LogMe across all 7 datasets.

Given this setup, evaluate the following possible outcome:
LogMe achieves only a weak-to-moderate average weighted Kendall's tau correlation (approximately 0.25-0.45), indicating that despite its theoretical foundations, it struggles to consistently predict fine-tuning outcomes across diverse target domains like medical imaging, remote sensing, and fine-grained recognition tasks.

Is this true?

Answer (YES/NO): NO